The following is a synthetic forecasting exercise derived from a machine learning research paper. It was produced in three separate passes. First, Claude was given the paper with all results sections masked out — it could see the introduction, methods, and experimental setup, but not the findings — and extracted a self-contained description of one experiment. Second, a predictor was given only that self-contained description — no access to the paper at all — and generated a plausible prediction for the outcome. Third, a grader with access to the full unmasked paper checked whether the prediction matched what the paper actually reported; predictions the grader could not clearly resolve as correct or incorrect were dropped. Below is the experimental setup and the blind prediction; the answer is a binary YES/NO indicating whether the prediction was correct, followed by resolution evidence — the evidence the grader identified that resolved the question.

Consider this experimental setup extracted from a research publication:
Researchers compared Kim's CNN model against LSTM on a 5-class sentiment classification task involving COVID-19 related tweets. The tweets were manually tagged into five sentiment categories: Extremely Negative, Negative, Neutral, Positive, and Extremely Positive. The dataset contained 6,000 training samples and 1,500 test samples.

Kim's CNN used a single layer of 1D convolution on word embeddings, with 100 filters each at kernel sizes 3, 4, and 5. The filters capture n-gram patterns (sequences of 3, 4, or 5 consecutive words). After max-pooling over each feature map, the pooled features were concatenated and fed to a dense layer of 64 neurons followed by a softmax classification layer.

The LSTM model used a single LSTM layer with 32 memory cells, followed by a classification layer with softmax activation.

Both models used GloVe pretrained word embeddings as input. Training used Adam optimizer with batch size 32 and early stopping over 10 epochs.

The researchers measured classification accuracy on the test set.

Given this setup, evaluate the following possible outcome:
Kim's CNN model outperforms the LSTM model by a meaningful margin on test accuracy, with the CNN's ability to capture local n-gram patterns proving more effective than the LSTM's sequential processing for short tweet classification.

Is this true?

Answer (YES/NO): YES